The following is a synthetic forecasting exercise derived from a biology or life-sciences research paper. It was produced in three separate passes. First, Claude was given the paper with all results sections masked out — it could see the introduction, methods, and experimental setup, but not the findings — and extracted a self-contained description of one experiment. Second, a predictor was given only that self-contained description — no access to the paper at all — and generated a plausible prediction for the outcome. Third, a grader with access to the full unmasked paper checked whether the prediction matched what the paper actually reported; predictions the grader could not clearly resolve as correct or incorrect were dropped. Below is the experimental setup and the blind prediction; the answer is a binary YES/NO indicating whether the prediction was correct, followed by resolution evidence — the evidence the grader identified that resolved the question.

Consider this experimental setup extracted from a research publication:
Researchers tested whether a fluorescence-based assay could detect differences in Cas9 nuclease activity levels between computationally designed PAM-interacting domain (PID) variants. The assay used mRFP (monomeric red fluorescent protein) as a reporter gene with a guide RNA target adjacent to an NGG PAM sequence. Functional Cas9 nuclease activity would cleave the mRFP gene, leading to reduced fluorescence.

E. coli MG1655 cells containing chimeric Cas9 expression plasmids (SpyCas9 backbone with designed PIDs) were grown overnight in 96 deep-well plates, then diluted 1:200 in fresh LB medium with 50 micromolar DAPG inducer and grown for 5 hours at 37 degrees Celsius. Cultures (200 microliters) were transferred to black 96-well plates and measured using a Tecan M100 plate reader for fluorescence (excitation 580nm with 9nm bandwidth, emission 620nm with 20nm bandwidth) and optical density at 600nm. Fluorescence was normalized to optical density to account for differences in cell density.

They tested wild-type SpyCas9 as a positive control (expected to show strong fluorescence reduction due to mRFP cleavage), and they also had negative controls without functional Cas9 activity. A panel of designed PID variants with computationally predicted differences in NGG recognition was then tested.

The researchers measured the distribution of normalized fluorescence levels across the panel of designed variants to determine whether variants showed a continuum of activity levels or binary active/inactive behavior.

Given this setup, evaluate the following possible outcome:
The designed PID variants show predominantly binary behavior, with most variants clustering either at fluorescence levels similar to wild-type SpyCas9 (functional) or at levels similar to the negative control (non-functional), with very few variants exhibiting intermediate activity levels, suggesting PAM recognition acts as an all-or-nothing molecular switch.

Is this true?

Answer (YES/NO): NO